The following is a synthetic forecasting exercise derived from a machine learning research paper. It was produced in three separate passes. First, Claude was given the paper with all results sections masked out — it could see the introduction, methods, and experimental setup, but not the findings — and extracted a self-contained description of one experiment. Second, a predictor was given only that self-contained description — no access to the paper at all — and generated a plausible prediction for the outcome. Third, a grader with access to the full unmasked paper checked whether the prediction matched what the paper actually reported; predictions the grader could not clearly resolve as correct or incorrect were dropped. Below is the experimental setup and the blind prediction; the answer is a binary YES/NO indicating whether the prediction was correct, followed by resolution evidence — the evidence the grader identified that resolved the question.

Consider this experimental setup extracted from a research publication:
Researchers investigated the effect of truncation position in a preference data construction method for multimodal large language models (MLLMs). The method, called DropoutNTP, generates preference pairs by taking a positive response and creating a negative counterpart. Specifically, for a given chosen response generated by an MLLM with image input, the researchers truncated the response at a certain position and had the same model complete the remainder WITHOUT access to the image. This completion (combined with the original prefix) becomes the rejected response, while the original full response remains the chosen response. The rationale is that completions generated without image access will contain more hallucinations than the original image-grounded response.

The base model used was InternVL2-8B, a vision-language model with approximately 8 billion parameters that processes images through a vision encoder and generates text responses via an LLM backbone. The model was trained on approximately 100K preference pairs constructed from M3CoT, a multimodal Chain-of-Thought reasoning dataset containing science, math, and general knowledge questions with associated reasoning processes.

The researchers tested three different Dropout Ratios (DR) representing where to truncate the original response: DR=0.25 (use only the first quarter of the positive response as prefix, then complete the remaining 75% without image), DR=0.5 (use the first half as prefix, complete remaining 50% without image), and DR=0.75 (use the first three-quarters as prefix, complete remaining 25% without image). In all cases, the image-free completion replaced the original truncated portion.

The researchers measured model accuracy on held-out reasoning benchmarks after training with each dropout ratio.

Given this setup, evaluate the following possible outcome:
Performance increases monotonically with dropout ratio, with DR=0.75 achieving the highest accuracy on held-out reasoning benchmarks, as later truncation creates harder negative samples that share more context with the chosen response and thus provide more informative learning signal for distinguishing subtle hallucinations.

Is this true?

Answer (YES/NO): NO